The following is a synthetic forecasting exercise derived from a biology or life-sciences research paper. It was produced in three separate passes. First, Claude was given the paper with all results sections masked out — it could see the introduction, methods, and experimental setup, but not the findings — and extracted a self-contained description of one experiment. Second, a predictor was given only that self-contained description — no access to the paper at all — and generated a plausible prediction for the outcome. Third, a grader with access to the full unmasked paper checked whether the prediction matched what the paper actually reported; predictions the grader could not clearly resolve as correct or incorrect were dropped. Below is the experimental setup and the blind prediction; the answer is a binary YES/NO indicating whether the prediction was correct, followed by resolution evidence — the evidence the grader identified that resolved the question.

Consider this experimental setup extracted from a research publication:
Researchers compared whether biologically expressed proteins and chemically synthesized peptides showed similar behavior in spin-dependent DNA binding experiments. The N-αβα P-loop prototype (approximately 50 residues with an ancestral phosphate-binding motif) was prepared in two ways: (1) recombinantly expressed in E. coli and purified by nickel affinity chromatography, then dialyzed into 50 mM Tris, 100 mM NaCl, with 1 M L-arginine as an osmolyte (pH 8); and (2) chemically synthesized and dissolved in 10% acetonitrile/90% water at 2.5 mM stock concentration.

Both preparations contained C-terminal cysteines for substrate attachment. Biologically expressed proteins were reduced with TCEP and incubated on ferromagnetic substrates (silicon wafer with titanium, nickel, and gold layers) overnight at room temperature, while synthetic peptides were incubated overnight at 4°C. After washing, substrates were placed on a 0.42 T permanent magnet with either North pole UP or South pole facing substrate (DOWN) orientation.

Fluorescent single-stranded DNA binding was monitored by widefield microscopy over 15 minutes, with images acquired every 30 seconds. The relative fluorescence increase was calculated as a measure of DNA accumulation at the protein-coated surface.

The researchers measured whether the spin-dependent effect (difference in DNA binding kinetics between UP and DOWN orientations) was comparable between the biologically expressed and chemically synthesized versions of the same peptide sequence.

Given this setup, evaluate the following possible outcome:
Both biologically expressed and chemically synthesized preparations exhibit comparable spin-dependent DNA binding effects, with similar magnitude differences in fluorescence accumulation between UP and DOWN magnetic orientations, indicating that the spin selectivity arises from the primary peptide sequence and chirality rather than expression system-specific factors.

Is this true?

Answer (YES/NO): NO